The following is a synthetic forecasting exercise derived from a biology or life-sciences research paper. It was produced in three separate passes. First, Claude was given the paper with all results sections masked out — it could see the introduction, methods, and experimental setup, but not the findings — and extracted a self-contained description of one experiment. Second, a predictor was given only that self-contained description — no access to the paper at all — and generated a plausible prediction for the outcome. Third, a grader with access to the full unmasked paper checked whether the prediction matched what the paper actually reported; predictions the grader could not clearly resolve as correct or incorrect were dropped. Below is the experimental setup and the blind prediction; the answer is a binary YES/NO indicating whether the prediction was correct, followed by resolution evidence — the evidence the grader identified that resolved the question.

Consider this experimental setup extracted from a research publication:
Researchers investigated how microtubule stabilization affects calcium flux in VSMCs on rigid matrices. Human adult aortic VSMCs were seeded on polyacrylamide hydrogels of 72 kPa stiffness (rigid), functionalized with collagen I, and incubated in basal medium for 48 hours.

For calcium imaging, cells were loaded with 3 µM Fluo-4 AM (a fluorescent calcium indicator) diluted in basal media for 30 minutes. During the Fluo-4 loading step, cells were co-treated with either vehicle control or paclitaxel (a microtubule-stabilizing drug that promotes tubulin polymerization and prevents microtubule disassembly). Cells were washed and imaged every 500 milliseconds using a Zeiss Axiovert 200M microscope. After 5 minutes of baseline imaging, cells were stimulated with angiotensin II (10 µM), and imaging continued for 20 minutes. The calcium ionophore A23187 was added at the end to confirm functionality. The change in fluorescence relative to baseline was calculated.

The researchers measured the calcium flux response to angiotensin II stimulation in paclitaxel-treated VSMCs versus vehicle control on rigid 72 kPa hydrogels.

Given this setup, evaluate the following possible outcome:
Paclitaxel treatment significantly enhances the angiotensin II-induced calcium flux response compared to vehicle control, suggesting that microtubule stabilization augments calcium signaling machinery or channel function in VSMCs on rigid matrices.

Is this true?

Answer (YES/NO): NO